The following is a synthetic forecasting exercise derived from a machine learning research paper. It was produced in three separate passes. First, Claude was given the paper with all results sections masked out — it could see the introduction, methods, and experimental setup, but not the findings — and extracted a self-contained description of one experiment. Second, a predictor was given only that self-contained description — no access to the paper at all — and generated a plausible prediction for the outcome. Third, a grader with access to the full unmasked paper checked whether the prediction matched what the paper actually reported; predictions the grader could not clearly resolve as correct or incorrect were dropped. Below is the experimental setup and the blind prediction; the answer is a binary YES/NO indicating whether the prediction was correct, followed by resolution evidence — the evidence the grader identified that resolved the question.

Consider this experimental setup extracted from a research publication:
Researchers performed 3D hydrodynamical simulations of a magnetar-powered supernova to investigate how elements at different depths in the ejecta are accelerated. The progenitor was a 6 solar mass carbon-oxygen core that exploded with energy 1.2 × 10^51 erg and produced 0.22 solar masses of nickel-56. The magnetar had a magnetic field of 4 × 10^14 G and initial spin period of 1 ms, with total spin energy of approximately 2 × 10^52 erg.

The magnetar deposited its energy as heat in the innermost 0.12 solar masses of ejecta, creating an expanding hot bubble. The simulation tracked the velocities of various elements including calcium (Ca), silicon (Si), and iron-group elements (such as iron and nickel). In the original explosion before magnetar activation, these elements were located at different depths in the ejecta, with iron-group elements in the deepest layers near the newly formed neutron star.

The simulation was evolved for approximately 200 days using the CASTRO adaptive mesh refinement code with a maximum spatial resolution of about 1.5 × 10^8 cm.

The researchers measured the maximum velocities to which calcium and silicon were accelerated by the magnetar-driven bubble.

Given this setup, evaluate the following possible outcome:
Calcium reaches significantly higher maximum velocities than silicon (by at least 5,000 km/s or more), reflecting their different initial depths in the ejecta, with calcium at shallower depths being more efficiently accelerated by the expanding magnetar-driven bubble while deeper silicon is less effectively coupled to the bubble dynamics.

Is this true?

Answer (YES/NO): NO